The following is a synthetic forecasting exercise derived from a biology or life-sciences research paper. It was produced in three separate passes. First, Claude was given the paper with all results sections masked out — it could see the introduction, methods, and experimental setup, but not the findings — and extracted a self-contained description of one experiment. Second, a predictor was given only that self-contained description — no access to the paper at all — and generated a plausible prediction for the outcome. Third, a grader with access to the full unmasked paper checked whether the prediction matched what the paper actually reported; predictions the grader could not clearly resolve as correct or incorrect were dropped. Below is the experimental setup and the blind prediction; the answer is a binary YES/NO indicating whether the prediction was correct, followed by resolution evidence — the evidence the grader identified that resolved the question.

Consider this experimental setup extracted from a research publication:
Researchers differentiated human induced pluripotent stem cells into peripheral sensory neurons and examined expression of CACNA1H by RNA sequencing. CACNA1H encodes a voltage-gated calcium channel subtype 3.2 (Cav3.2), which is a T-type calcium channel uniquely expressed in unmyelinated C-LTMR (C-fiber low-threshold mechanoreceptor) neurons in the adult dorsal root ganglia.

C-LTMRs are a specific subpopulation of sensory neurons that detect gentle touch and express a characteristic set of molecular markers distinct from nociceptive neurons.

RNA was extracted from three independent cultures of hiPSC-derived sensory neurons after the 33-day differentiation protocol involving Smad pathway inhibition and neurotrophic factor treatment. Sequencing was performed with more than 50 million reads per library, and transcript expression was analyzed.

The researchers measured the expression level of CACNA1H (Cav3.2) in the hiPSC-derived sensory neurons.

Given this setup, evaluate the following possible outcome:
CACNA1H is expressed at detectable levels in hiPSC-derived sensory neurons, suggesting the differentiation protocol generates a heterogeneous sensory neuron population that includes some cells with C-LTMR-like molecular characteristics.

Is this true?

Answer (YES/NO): NO